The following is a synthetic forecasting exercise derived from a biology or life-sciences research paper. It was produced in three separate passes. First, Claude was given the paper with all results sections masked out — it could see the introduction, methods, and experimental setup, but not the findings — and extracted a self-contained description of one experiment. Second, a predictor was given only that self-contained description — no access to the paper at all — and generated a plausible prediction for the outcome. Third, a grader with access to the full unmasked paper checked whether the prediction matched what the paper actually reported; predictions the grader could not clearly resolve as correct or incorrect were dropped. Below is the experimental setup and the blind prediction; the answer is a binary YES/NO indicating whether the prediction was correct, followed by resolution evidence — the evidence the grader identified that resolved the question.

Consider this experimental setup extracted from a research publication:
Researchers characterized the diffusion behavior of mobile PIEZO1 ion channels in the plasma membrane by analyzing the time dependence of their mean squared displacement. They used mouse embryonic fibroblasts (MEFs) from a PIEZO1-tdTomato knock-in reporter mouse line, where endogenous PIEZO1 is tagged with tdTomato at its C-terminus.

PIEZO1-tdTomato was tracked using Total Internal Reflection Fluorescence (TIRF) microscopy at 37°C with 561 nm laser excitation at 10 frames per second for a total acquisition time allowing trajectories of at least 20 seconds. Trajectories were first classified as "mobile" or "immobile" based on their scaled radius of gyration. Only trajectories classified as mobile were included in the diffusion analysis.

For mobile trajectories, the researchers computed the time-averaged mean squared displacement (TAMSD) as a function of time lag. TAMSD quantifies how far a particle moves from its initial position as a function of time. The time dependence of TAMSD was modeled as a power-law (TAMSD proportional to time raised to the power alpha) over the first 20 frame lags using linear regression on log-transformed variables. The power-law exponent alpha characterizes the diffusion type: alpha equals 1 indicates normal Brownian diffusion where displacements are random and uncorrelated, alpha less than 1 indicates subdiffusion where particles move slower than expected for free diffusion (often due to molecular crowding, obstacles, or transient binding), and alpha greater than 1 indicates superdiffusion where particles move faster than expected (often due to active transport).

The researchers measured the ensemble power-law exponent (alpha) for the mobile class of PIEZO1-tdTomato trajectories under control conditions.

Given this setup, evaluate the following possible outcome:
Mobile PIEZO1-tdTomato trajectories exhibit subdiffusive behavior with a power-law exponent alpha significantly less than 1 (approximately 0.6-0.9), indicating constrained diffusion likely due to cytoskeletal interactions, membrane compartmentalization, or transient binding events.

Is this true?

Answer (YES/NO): YES